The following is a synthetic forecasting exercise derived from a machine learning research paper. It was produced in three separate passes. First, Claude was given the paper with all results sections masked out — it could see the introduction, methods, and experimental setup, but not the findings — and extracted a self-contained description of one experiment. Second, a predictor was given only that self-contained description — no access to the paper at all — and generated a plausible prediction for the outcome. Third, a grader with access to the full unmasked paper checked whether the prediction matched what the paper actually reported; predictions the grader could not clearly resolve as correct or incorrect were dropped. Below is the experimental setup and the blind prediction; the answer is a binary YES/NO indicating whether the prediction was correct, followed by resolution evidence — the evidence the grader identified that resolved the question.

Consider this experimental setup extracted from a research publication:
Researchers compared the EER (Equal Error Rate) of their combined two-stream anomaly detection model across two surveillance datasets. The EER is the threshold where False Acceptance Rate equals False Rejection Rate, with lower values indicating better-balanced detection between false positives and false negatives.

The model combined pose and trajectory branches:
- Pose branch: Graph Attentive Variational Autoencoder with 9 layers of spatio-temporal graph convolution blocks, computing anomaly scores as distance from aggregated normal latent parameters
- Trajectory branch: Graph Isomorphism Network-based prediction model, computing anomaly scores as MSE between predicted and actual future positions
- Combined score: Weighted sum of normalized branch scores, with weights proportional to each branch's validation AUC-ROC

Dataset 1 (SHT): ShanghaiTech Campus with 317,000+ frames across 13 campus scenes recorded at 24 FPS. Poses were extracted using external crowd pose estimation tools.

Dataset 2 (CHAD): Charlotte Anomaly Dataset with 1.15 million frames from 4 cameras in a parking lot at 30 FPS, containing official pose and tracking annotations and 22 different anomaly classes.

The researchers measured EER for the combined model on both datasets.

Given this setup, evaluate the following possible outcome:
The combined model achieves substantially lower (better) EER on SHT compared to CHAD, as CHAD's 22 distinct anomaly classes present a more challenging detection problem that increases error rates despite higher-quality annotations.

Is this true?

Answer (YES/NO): YES